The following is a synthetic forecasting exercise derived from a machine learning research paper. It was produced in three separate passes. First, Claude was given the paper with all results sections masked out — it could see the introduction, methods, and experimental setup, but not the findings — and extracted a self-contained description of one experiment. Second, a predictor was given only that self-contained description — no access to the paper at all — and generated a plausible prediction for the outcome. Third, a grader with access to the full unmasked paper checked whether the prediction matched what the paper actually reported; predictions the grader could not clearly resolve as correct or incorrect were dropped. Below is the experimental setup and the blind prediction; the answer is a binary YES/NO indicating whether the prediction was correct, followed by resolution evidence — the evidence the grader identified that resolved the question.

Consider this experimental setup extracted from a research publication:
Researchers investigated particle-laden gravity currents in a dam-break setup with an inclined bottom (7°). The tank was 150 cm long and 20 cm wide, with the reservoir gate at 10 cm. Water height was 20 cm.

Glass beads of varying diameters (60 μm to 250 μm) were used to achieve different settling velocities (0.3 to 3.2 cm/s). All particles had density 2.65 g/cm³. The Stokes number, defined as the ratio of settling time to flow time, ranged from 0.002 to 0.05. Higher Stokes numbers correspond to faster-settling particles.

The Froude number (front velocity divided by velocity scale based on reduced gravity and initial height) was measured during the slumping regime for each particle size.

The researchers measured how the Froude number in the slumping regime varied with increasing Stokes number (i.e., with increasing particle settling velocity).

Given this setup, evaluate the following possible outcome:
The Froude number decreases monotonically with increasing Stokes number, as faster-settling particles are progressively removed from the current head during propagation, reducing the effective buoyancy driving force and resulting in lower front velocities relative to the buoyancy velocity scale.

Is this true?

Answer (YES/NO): NO